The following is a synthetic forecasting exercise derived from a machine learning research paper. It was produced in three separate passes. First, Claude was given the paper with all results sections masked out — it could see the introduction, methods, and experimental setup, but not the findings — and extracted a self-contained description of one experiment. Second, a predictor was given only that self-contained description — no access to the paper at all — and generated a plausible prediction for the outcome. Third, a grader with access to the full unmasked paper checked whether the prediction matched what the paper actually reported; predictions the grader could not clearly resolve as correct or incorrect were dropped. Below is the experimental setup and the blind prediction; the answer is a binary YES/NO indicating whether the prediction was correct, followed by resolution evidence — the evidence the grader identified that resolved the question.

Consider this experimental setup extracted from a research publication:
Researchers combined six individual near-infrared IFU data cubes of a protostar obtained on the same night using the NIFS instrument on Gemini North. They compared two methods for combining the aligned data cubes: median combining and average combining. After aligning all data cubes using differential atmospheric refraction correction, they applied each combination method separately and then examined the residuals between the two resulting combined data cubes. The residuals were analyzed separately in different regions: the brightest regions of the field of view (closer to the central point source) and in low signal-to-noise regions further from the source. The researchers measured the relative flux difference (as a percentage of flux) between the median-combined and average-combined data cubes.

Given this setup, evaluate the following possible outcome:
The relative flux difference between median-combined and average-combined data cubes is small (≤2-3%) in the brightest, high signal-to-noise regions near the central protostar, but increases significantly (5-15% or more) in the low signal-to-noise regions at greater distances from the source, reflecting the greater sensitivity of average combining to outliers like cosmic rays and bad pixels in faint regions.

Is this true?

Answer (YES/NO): NO